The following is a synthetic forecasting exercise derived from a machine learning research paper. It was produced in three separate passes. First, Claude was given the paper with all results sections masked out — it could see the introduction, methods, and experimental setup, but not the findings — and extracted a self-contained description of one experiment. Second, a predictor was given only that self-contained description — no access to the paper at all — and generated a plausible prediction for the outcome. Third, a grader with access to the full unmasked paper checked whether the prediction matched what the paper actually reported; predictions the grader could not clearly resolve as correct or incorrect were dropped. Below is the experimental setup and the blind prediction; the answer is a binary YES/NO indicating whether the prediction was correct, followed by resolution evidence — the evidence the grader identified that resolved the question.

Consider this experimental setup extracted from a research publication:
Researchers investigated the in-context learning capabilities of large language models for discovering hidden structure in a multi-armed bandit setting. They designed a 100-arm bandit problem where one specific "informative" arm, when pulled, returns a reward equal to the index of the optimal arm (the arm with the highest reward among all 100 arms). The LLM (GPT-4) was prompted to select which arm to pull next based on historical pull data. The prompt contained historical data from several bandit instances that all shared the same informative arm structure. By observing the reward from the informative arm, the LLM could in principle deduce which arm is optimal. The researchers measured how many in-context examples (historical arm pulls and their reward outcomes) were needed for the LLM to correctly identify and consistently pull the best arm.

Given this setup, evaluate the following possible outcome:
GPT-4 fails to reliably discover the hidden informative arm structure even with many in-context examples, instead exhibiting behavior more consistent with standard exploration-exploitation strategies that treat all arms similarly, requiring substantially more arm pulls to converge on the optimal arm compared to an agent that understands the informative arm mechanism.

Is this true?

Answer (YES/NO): NO